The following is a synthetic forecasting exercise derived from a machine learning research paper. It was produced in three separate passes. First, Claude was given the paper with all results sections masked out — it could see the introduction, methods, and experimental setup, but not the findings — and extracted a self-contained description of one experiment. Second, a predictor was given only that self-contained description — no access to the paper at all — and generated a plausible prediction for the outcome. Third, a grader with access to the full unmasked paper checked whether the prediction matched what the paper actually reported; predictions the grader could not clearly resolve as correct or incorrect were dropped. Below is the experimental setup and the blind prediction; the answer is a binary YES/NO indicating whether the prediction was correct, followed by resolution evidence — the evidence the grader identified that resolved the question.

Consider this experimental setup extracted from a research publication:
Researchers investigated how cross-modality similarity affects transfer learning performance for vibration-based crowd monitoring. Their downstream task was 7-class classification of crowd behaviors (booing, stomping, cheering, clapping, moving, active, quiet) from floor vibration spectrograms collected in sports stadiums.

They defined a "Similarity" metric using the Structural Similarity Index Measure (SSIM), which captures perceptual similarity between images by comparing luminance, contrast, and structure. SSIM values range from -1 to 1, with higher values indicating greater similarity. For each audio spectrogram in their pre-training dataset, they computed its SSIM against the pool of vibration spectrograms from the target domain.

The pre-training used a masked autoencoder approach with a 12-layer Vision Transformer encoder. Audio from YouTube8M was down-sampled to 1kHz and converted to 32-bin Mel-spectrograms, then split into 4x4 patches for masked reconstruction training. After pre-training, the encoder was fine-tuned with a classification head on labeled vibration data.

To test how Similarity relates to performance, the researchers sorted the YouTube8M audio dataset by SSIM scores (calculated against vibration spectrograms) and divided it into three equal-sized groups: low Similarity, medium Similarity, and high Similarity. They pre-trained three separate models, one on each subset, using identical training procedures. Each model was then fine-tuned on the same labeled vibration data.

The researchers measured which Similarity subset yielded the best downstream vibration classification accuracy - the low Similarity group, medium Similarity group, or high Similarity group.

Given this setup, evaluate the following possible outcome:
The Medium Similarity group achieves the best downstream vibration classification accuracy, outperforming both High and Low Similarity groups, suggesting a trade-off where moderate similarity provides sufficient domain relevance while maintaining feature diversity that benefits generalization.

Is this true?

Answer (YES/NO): YES